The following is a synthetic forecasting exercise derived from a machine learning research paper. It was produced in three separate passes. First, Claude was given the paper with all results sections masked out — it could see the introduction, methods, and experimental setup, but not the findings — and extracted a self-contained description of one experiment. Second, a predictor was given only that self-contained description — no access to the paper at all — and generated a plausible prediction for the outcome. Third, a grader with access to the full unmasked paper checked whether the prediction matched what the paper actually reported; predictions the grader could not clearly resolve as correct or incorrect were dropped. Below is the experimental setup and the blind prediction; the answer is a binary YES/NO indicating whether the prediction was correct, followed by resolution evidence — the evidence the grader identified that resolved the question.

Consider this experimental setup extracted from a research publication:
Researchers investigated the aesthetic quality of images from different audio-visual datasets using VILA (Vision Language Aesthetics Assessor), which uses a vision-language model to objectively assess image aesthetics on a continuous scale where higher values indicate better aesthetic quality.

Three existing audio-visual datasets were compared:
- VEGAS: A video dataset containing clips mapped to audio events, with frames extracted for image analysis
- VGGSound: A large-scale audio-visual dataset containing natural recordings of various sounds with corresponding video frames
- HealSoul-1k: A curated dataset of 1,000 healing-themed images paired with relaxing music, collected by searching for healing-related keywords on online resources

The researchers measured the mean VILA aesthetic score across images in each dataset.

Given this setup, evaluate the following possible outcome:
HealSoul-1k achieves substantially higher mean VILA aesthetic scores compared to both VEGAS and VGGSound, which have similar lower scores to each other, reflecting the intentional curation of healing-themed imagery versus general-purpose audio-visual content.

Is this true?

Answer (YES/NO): NO